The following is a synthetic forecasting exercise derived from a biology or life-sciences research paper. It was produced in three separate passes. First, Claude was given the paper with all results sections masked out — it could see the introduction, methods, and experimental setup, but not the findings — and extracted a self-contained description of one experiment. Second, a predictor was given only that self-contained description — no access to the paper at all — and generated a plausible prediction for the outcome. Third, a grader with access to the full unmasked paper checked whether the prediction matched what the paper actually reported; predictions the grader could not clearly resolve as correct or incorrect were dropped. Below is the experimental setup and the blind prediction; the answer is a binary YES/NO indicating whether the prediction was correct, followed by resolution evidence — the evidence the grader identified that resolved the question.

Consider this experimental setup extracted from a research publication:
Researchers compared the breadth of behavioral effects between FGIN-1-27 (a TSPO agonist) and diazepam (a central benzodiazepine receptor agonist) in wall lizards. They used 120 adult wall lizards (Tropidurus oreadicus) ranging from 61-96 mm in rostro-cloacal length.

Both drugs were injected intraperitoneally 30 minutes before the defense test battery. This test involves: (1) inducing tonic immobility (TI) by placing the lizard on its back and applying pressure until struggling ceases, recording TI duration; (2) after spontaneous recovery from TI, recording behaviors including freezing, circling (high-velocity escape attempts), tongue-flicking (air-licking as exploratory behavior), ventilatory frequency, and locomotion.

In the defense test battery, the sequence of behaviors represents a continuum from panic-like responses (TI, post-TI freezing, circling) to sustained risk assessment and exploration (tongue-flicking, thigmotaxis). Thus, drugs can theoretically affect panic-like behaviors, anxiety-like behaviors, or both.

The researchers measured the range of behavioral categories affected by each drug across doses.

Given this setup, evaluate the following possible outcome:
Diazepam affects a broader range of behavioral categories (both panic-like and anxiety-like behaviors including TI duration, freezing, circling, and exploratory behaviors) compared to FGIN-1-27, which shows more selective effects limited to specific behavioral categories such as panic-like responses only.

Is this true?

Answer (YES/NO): NO